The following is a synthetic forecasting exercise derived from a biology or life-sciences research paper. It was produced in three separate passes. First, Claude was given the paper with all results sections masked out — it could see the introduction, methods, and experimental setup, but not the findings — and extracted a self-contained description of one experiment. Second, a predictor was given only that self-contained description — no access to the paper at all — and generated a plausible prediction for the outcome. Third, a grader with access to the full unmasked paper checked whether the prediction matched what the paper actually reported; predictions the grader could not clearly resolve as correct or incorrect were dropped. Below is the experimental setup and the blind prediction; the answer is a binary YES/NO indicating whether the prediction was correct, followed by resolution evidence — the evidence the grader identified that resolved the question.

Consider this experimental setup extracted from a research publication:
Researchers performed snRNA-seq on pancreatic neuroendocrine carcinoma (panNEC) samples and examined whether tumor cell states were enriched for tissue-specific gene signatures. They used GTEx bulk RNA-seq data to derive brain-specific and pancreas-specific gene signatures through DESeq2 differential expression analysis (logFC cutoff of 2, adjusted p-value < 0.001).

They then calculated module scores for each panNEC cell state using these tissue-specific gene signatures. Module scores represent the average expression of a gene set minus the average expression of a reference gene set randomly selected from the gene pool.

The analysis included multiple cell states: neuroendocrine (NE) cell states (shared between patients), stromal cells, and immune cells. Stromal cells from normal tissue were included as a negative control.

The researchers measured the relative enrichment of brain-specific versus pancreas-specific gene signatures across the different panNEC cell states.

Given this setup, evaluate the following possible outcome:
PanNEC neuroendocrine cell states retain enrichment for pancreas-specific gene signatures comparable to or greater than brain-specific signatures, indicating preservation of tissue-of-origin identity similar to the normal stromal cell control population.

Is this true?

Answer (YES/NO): NO